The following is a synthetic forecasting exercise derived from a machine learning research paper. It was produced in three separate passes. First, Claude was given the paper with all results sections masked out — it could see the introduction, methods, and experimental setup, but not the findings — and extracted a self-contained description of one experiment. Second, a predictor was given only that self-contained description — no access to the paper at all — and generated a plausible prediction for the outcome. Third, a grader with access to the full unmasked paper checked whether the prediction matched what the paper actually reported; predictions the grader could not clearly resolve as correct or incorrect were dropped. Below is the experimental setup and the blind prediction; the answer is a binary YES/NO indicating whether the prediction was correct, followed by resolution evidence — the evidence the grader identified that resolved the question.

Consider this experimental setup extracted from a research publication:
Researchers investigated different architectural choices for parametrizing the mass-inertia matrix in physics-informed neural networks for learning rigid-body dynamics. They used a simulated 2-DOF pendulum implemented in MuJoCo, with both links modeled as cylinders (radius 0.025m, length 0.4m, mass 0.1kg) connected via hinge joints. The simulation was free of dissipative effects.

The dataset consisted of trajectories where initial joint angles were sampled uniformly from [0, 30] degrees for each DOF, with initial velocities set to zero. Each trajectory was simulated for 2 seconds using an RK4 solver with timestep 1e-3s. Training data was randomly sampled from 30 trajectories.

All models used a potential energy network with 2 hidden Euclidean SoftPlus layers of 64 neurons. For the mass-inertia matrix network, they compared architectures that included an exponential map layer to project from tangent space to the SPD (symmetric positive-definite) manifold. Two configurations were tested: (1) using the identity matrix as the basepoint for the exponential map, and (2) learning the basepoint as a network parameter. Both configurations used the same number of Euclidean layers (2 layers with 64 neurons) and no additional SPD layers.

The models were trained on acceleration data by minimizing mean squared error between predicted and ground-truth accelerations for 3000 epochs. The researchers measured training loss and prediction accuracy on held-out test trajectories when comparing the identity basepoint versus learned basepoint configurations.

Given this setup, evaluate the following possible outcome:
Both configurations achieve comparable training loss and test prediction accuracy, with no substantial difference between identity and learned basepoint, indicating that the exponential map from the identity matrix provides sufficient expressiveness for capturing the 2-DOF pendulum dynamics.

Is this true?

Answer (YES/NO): YES